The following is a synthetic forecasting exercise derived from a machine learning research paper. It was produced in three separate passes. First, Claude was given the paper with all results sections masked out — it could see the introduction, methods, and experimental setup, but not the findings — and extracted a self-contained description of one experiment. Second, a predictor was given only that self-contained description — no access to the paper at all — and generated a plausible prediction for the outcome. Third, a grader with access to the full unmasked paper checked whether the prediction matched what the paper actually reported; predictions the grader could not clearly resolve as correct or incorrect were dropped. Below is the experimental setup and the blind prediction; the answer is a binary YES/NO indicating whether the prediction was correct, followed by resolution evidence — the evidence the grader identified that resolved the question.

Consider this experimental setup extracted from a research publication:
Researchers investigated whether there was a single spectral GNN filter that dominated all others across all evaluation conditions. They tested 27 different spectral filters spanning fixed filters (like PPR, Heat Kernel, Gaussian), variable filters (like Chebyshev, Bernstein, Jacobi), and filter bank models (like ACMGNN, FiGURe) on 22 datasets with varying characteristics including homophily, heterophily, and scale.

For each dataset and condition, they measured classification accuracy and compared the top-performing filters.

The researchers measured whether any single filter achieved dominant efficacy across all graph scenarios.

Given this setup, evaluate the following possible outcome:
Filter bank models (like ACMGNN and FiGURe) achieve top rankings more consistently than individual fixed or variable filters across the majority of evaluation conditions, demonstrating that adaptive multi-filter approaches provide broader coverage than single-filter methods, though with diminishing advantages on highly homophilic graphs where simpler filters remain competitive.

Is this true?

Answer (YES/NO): NO